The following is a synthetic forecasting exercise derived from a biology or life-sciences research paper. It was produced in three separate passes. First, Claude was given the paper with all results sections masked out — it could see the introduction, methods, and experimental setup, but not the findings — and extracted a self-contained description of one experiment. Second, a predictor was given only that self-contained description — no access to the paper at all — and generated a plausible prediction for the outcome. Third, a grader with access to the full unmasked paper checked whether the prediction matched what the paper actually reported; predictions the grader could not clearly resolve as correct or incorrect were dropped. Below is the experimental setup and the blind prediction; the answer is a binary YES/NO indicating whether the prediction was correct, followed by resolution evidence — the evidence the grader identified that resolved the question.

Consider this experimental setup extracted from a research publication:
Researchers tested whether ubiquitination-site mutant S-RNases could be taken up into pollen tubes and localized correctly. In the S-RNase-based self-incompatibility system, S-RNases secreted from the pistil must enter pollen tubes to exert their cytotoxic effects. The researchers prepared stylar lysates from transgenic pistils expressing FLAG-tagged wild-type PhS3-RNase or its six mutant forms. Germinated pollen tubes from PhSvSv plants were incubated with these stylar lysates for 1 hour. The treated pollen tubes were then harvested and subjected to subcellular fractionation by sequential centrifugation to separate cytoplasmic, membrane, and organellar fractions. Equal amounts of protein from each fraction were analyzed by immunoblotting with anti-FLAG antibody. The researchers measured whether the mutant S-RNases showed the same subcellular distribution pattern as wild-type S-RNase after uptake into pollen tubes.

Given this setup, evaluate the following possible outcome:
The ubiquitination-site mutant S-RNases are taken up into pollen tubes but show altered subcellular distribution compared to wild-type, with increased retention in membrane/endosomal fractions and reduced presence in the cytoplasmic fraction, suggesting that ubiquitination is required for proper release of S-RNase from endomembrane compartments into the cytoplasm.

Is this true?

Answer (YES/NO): NO